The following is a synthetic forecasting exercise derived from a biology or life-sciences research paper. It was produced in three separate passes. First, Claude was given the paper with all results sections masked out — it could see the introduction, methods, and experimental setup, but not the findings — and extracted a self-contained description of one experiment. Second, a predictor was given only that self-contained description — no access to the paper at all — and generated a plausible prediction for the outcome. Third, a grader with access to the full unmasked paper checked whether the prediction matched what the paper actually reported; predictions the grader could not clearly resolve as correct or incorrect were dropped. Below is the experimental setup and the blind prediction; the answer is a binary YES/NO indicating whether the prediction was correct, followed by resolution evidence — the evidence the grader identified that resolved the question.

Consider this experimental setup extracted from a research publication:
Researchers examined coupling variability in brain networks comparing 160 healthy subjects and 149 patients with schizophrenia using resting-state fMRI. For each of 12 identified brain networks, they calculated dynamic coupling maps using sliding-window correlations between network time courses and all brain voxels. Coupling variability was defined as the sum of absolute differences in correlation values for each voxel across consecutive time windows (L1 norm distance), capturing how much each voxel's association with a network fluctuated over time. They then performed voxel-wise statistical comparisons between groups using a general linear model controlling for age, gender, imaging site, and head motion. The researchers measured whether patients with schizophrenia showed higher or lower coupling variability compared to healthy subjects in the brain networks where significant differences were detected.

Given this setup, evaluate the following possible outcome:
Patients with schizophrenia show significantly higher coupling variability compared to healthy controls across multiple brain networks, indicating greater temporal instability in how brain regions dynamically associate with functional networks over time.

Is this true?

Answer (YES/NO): YES